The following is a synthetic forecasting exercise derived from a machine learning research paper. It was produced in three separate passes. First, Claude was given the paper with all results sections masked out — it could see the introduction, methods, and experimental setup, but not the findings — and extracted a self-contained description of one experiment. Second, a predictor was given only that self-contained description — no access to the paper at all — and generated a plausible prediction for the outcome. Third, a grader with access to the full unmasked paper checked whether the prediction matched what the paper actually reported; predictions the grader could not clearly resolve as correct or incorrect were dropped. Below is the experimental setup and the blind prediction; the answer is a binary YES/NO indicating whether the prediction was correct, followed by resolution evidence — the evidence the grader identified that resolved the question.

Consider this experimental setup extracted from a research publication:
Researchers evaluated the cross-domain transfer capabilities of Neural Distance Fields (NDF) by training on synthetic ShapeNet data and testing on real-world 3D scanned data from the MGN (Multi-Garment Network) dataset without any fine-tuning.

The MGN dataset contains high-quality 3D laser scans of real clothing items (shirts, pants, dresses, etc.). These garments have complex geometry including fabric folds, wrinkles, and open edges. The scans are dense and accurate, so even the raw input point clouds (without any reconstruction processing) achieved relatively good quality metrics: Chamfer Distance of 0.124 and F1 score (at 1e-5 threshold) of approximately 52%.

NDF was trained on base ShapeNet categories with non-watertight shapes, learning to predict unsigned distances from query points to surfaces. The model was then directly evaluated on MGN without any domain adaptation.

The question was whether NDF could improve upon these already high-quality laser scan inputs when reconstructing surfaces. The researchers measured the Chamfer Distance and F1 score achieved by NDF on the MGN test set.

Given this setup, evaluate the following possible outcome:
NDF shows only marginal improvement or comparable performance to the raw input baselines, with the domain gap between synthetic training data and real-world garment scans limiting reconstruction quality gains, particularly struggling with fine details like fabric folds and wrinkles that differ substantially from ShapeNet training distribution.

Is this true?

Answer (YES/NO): NO